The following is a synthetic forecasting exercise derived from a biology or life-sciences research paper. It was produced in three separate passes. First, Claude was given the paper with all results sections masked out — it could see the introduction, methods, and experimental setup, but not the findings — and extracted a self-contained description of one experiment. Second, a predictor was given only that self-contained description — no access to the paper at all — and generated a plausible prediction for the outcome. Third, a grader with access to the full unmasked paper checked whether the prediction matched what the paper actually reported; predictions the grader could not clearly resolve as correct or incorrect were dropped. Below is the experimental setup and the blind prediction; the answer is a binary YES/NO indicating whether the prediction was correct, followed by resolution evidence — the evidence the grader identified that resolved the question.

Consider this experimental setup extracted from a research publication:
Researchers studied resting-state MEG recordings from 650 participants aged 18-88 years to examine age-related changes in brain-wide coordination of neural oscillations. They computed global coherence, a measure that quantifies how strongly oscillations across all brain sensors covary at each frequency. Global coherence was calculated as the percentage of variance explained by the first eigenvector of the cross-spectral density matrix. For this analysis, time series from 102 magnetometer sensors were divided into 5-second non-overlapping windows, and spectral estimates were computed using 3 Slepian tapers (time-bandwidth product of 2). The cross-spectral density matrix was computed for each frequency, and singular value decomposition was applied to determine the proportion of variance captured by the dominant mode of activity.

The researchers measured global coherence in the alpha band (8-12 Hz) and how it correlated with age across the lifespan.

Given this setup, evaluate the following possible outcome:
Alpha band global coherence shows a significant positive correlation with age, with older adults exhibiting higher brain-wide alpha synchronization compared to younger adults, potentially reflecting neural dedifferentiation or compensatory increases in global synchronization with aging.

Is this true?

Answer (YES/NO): YES